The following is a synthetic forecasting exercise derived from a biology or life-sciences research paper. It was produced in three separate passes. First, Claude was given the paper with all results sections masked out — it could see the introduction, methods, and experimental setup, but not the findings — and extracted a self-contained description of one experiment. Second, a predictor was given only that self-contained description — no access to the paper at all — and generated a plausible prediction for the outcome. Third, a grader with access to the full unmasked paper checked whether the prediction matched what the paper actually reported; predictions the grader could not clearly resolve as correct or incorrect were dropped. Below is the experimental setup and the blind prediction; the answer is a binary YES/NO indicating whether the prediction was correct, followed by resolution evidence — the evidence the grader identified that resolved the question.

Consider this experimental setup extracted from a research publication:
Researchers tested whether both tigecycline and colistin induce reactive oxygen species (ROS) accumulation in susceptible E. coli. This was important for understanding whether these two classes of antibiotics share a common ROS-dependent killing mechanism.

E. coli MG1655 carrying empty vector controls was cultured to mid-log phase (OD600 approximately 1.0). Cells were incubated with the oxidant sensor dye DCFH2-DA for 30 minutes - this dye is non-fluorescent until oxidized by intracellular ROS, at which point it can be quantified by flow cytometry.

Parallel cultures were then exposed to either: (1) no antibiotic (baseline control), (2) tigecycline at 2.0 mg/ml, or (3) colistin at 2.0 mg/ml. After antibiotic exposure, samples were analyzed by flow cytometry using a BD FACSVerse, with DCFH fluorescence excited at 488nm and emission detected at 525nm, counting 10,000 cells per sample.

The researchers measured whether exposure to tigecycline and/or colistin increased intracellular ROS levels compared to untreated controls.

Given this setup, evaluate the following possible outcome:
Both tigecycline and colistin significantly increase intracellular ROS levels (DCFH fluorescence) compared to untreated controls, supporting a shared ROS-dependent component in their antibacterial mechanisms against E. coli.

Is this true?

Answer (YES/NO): YES